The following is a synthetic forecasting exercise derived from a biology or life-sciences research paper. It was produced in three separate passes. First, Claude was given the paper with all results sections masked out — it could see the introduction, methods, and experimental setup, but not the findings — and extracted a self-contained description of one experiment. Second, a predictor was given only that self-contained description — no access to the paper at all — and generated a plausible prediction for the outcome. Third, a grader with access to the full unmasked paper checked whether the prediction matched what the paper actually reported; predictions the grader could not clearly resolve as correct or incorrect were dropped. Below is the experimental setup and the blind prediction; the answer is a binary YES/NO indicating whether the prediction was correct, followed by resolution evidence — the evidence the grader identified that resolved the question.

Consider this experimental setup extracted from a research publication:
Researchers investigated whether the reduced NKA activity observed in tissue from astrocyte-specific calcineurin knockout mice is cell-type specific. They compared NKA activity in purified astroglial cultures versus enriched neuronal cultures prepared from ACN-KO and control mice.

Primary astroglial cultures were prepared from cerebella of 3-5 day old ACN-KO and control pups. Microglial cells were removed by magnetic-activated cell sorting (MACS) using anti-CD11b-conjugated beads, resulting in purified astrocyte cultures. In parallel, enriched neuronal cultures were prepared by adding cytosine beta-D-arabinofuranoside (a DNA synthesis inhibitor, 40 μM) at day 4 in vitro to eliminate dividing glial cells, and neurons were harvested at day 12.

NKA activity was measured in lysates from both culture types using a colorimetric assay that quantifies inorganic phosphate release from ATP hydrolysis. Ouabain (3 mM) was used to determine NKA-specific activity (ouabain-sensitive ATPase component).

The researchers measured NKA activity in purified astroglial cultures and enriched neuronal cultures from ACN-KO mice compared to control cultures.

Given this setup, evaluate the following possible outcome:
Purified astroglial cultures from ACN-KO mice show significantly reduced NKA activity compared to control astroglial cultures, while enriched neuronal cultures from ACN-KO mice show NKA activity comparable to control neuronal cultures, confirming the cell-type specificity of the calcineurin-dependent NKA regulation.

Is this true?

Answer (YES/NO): YES